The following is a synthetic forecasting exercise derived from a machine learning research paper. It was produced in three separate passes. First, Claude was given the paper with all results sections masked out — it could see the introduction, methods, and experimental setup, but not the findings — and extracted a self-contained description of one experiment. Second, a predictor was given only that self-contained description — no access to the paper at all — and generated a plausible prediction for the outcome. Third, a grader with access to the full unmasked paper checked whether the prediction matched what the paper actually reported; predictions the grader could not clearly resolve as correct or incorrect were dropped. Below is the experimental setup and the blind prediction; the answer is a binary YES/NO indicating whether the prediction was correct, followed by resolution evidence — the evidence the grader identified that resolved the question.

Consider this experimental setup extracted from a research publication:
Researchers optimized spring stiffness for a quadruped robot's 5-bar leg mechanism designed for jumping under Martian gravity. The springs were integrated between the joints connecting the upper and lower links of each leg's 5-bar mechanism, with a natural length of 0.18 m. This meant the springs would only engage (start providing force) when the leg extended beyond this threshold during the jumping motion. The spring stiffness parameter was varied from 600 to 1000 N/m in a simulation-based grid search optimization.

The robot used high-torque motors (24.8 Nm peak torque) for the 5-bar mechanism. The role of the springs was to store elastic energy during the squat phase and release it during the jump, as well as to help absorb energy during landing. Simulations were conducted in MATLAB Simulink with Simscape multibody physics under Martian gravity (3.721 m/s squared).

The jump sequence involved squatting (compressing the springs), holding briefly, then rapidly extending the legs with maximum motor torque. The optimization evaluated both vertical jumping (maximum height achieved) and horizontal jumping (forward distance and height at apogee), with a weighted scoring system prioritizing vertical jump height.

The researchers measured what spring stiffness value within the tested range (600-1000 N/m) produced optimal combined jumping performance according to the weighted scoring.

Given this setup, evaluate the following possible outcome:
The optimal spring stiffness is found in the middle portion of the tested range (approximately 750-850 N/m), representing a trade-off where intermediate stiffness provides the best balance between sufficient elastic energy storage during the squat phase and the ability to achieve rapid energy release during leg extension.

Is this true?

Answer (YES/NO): YES